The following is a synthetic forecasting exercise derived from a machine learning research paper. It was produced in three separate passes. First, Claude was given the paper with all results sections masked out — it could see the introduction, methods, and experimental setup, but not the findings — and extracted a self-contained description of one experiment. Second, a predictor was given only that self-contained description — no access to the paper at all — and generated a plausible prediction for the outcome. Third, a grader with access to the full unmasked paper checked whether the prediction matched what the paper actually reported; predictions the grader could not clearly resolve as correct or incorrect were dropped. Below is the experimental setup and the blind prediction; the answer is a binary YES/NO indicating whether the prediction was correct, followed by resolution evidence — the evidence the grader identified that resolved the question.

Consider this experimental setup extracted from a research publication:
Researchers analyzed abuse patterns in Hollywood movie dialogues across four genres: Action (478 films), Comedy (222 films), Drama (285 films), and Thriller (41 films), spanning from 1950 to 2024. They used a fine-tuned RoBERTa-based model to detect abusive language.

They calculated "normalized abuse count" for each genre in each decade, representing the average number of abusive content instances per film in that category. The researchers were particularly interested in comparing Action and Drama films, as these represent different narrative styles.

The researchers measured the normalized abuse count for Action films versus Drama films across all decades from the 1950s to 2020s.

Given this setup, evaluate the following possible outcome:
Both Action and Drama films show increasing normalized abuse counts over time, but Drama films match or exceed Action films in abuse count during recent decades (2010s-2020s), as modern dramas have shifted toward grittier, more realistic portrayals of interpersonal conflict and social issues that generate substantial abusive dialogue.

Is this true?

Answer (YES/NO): NO